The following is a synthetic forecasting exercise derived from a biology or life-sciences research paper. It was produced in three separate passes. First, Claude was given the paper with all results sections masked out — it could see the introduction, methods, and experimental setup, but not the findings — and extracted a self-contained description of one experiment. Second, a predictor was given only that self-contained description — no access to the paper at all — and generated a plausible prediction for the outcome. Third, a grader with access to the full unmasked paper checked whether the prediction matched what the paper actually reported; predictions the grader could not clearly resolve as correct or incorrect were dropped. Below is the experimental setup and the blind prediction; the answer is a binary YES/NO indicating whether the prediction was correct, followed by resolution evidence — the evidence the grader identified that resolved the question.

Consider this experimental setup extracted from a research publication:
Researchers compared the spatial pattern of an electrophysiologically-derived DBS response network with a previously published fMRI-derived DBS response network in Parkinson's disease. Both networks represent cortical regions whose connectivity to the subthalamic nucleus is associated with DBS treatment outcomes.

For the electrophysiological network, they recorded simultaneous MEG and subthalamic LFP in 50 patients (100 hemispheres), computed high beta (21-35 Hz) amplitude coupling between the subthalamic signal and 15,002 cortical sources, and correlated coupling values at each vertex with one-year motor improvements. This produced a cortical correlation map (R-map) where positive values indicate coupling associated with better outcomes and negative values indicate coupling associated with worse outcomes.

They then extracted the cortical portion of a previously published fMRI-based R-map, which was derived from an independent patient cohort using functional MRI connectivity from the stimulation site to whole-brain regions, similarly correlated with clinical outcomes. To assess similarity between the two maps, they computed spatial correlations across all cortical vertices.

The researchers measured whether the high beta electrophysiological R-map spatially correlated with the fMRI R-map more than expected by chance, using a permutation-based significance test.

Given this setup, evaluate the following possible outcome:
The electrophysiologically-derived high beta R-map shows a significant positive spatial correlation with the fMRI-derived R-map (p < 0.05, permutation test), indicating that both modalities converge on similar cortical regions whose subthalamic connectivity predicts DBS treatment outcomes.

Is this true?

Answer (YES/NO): YES